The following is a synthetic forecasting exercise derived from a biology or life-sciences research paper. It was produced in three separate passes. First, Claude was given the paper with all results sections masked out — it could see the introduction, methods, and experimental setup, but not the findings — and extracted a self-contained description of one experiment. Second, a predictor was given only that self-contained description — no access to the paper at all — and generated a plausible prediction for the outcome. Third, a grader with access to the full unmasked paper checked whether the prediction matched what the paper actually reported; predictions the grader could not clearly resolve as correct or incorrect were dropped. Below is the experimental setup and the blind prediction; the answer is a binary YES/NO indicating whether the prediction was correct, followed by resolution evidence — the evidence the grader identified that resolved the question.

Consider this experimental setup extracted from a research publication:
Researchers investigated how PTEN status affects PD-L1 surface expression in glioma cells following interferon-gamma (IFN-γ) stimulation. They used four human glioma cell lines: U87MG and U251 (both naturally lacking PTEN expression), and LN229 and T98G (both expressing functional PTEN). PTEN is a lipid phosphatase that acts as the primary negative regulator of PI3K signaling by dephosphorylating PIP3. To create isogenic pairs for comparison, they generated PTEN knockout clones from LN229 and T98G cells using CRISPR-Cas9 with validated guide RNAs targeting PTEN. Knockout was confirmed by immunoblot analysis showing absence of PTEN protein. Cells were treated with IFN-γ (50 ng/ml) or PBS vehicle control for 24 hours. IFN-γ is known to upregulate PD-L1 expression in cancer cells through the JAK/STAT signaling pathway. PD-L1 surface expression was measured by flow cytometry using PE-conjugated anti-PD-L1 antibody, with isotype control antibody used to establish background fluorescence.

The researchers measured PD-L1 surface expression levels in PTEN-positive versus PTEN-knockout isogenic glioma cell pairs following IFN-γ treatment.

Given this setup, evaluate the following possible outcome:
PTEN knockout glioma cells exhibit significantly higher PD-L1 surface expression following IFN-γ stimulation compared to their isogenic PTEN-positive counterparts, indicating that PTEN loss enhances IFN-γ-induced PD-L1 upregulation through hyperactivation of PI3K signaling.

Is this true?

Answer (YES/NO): NO